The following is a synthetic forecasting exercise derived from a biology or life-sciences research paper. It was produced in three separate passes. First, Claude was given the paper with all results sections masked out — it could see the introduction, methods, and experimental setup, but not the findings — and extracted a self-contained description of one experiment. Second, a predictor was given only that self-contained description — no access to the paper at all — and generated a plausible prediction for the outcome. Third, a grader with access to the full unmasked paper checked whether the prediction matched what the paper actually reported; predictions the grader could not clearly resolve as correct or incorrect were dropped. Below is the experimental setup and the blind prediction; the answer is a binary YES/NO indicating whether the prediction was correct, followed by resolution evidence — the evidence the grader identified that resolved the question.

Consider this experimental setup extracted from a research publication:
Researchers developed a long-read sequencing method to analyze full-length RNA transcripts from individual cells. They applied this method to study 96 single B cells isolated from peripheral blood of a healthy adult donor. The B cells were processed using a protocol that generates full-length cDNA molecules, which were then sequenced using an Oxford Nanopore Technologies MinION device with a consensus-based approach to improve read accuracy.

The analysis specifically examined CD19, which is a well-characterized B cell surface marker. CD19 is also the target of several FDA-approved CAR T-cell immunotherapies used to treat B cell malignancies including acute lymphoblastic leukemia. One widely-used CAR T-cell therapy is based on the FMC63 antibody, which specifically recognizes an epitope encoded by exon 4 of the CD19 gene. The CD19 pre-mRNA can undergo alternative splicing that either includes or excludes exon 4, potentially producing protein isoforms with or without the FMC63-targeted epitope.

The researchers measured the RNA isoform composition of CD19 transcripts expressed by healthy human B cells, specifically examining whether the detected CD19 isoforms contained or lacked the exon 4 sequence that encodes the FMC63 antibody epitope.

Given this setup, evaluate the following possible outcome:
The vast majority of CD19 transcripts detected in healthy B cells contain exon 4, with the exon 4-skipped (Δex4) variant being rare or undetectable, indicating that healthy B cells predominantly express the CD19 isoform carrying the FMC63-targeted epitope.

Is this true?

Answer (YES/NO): NO